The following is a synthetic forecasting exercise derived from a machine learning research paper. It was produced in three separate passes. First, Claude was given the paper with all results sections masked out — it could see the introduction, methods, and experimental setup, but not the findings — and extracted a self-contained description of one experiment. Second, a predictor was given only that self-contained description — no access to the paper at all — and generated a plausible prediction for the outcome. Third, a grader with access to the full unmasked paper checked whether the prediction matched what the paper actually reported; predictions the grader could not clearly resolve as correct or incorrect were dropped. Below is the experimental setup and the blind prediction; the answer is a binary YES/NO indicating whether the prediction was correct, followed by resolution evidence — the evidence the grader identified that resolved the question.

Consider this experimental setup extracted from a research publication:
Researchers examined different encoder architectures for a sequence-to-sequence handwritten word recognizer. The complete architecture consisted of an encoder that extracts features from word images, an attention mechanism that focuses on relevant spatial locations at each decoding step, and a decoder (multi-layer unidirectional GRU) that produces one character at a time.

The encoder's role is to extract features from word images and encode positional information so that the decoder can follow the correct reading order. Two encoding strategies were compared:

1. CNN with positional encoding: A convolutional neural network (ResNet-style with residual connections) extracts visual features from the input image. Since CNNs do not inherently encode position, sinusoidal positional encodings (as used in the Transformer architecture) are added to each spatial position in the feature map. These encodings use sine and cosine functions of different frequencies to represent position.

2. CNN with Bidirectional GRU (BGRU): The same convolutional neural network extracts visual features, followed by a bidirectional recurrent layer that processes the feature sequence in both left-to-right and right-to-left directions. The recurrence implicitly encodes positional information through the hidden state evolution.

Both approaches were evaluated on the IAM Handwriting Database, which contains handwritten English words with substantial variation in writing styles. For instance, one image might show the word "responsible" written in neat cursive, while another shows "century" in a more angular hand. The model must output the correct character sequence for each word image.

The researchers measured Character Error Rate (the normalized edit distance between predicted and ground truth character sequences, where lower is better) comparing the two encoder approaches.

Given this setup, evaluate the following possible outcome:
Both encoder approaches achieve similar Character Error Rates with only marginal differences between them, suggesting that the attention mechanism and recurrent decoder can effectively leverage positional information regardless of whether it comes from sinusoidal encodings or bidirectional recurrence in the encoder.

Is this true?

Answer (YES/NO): NO